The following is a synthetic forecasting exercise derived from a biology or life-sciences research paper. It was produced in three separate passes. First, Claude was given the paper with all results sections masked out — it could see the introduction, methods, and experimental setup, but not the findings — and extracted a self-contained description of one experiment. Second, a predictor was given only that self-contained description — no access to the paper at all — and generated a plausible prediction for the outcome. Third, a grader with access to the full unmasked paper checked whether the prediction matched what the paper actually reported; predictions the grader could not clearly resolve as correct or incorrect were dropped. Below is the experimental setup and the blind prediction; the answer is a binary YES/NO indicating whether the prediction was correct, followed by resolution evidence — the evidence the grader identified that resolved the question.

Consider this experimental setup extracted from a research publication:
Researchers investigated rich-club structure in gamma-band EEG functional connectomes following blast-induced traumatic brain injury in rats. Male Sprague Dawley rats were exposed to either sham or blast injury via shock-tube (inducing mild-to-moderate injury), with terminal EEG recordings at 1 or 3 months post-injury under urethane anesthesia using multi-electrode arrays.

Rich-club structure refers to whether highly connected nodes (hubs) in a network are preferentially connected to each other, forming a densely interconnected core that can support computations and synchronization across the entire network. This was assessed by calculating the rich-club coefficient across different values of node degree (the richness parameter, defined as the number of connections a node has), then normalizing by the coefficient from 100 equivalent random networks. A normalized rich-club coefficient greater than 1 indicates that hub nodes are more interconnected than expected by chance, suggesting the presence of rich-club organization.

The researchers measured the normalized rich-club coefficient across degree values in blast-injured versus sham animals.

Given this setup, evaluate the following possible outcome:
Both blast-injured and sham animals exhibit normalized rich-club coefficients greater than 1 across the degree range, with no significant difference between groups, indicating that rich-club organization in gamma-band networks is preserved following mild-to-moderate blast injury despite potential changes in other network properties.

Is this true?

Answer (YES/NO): NO